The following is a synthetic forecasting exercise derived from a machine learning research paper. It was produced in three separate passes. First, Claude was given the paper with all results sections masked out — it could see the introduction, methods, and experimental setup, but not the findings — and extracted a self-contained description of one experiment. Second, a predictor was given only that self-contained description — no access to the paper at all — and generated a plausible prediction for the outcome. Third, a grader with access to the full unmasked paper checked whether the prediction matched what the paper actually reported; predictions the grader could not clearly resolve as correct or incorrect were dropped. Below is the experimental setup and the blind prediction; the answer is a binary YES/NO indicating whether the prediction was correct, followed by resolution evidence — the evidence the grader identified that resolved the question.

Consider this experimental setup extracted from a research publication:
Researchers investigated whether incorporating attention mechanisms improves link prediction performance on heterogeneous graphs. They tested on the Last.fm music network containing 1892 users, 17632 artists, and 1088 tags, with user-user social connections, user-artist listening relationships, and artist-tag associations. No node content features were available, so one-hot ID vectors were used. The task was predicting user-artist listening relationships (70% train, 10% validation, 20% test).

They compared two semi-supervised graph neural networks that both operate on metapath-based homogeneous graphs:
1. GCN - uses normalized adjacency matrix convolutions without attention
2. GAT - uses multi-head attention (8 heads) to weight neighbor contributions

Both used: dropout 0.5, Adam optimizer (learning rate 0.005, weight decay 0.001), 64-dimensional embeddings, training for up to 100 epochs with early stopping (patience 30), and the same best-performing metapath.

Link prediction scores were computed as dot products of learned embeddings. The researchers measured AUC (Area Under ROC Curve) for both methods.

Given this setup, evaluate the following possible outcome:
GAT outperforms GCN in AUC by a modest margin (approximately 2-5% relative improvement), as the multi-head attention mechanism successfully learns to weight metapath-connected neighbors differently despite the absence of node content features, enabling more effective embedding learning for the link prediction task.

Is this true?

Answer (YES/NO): NO